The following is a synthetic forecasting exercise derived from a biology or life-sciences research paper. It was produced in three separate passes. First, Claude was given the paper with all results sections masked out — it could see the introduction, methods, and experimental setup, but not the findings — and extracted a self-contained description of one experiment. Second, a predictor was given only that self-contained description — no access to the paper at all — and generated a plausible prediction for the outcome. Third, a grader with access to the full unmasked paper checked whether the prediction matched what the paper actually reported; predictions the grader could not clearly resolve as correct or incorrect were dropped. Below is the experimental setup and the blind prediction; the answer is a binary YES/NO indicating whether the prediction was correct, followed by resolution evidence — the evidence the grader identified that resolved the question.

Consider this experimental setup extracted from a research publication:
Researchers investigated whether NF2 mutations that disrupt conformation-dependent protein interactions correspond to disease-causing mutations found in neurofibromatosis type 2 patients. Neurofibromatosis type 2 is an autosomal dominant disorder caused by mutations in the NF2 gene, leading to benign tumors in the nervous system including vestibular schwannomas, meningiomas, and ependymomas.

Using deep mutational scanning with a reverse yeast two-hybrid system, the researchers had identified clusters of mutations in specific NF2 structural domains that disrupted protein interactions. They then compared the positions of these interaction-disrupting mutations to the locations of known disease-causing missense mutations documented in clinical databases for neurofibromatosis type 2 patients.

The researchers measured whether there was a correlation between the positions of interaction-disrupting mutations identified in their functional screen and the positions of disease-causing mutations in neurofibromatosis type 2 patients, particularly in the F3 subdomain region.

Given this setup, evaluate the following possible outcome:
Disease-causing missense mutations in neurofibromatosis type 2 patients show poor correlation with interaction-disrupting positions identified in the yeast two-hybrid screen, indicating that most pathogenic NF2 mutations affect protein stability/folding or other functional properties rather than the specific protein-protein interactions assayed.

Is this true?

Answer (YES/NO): NO